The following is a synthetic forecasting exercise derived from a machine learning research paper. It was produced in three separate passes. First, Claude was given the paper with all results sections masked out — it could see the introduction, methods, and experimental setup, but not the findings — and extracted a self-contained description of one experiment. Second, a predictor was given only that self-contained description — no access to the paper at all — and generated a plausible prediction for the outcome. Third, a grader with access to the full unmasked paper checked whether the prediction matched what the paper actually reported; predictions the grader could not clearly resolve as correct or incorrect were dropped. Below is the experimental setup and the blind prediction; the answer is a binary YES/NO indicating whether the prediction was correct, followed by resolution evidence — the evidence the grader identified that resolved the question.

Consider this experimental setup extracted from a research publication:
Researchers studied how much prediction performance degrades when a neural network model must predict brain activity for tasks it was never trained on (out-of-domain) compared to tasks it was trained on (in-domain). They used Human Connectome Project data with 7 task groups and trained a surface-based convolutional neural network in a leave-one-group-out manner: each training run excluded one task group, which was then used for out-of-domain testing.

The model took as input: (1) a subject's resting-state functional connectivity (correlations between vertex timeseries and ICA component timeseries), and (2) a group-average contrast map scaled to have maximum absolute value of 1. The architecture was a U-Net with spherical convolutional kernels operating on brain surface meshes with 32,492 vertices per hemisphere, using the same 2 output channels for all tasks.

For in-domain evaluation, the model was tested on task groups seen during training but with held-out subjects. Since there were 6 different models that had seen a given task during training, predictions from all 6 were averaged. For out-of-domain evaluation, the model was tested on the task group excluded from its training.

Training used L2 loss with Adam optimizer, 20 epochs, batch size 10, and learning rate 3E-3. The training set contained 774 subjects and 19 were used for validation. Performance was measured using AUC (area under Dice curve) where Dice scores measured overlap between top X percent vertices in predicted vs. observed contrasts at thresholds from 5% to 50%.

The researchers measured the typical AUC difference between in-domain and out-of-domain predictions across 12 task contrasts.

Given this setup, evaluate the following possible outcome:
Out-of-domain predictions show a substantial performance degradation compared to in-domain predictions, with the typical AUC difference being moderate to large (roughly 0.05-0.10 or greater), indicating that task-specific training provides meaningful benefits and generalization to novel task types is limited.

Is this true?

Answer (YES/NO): NO